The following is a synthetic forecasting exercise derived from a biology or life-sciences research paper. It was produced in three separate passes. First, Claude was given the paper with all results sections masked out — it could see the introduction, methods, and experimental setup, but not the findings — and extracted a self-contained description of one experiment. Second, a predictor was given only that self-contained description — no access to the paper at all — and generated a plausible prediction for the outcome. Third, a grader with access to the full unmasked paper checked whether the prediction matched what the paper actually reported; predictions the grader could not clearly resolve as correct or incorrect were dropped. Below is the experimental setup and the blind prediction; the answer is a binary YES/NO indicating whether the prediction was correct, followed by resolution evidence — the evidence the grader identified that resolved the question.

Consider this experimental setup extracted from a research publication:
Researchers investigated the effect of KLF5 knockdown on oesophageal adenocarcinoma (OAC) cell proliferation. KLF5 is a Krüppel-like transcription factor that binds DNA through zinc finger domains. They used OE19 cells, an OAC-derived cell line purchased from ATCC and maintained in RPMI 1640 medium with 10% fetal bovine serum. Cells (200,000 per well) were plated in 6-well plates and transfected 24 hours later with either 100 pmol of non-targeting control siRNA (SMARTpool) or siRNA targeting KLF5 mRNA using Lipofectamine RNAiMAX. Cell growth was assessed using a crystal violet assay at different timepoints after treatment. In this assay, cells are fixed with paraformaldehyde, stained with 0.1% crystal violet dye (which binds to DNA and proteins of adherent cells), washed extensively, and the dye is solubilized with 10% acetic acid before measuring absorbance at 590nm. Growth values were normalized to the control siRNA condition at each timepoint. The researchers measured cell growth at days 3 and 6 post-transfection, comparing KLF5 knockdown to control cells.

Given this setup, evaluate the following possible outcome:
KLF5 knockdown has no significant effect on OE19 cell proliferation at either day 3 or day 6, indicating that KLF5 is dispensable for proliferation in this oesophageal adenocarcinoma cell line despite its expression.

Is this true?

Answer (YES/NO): NO